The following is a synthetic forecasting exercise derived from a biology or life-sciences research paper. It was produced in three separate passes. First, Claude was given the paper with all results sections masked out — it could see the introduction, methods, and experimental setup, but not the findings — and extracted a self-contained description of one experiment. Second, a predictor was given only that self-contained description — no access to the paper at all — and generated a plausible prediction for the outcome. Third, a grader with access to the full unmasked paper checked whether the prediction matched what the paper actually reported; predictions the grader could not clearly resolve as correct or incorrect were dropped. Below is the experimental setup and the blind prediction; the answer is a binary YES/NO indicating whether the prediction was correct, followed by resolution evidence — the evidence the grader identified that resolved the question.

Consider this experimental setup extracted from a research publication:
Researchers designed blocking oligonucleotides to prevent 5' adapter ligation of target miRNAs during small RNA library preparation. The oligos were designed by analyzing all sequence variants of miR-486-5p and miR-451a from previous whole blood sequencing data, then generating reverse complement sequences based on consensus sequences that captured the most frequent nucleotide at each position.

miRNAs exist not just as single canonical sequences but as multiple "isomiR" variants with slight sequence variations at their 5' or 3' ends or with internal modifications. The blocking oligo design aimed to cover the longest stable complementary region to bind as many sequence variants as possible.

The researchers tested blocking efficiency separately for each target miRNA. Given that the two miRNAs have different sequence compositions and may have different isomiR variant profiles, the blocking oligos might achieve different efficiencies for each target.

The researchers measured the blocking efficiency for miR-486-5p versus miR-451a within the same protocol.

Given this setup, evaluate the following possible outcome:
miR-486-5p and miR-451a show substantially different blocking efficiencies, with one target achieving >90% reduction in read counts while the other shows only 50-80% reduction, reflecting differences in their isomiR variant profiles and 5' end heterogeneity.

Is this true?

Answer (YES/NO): NO